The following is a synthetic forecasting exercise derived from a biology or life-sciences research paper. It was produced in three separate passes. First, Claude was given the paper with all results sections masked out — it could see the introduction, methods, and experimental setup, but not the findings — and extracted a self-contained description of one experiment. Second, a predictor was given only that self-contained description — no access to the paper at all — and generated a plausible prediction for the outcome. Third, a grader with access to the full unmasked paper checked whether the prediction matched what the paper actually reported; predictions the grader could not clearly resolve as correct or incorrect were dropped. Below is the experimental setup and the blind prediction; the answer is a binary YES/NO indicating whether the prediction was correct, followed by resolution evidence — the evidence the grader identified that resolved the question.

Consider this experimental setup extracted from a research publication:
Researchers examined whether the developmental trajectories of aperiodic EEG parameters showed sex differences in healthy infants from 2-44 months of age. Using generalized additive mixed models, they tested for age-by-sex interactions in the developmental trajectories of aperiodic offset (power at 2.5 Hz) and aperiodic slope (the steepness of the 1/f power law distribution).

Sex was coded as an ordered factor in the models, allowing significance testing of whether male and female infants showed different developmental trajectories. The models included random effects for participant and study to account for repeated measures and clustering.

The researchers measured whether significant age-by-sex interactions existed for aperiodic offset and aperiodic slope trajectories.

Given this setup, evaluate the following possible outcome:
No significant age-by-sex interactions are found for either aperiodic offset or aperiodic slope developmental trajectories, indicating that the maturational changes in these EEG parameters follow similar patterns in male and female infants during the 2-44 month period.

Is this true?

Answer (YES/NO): NO